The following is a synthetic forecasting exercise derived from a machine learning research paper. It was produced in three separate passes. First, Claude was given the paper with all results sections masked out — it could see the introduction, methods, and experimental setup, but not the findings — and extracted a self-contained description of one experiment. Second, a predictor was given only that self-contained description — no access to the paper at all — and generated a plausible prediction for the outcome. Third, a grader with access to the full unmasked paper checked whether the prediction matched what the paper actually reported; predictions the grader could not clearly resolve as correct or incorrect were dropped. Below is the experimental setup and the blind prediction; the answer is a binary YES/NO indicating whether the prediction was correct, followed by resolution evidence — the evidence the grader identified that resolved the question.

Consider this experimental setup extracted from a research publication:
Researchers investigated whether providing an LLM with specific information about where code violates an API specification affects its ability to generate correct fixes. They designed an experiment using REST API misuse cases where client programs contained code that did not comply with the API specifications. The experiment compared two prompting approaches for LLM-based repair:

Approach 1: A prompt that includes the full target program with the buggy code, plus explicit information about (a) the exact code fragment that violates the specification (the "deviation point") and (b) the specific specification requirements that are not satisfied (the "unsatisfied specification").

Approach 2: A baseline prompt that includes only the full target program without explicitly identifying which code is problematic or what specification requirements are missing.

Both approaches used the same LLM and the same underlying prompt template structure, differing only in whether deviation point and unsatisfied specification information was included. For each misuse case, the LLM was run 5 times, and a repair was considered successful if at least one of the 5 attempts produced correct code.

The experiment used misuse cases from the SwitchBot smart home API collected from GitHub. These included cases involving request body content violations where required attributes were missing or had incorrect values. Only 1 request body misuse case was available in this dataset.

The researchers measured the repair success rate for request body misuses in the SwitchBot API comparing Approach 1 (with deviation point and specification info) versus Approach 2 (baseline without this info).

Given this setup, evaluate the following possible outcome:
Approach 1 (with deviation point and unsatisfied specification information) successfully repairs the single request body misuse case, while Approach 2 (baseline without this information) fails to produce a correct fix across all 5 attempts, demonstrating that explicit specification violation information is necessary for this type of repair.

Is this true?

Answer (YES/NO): NO